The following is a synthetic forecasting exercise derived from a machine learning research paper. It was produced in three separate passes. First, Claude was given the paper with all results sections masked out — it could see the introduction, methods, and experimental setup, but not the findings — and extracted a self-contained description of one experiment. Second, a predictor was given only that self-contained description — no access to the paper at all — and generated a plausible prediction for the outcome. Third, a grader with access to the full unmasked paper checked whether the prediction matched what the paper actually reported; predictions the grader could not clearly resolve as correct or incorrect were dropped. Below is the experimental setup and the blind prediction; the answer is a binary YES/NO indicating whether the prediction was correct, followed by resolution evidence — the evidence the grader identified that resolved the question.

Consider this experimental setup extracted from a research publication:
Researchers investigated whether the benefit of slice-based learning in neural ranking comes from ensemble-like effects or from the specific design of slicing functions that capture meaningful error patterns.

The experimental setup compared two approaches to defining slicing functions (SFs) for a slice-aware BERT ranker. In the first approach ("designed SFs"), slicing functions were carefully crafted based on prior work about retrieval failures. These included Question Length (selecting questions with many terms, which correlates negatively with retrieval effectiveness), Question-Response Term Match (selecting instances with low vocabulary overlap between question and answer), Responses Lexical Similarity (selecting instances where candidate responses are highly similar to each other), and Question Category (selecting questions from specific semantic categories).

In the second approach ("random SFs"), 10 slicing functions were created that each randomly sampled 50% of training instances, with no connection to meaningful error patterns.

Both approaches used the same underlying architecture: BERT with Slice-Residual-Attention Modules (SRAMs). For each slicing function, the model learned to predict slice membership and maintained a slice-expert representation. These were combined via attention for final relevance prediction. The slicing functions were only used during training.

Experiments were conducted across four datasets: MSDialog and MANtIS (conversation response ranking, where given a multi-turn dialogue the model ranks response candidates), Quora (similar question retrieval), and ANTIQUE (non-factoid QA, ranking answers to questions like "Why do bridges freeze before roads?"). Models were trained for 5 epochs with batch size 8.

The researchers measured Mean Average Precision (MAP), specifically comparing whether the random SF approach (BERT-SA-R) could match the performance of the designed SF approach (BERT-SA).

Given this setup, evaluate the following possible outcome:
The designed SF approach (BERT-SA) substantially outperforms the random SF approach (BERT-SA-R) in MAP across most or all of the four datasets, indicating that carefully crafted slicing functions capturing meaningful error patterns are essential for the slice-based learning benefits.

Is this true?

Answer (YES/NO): NO